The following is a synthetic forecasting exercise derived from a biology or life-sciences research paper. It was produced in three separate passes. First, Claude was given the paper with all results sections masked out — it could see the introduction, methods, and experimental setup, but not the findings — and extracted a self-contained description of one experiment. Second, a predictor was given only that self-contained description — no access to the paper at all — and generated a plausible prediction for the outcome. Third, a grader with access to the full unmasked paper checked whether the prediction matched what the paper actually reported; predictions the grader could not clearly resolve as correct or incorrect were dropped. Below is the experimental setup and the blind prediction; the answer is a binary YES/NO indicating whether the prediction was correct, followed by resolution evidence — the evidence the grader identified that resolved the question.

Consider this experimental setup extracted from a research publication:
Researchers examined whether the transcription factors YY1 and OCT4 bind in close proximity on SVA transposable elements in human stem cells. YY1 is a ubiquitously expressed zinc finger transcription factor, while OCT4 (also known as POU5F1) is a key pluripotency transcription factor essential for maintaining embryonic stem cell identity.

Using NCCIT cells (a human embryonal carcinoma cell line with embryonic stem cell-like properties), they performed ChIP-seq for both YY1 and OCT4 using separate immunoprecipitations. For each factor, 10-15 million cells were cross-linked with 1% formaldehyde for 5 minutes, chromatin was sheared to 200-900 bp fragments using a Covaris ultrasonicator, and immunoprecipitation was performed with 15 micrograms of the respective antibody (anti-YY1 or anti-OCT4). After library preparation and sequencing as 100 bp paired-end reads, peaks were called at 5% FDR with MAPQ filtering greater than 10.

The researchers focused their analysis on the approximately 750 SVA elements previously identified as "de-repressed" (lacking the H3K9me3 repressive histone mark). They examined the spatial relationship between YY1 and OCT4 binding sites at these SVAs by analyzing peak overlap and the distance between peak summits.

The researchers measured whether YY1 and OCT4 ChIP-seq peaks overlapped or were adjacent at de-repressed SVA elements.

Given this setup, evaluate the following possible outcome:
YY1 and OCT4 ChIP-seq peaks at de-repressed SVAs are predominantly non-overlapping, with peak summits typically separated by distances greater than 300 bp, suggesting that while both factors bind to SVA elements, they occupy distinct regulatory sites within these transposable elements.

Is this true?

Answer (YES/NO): NO